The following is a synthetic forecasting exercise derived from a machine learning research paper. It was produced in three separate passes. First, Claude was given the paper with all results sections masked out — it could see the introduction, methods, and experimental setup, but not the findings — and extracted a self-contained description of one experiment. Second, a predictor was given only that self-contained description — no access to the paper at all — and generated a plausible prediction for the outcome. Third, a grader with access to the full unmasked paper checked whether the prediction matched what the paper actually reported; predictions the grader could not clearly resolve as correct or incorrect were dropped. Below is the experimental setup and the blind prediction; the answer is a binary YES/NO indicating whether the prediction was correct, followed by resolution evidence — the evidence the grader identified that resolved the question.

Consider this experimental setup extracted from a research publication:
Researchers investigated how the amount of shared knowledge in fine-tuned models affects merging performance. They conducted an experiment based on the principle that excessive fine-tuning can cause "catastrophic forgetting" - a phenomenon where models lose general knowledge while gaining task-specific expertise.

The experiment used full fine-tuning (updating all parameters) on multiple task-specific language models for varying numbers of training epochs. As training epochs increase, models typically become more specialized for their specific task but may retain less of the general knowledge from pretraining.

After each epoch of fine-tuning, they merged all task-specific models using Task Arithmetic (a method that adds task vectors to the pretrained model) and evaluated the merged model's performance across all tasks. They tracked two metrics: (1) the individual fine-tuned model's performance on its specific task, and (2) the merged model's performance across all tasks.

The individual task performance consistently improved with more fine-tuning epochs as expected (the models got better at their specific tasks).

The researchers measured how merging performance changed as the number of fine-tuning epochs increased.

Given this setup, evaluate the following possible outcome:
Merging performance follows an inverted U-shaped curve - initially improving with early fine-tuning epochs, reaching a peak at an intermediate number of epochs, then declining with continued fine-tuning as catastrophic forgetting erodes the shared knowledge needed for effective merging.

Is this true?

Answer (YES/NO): NO